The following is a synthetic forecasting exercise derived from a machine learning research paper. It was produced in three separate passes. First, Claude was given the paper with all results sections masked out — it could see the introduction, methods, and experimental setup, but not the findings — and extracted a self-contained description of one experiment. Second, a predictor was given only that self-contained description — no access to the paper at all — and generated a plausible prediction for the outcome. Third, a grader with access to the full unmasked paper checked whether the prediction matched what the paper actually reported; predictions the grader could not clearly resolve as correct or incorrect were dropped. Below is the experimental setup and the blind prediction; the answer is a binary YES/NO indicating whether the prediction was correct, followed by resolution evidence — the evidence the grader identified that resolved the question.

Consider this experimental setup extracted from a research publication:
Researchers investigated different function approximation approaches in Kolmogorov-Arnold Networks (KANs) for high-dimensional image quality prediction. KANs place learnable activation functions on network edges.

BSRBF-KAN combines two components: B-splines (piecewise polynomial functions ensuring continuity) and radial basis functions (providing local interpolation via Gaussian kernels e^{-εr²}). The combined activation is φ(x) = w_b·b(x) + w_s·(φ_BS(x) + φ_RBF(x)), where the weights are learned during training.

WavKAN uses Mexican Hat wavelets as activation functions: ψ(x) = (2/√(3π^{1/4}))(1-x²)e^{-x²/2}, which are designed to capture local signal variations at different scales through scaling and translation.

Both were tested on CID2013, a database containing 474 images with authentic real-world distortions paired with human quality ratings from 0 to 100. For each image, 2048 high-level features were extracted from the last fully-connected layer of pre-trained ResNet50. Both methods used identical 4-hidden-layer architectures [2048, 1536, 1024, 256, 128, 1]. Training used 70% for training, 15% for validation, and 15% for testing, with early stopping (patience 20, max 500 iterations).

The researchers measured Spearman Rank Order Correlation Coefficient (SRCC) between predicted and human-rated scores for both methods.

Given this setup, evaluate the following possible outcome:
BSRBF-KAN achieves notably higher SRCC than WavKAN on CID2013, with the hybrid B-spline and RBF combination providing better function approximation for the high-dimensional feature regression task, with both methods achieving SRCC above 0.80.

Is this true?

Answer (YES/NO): NO